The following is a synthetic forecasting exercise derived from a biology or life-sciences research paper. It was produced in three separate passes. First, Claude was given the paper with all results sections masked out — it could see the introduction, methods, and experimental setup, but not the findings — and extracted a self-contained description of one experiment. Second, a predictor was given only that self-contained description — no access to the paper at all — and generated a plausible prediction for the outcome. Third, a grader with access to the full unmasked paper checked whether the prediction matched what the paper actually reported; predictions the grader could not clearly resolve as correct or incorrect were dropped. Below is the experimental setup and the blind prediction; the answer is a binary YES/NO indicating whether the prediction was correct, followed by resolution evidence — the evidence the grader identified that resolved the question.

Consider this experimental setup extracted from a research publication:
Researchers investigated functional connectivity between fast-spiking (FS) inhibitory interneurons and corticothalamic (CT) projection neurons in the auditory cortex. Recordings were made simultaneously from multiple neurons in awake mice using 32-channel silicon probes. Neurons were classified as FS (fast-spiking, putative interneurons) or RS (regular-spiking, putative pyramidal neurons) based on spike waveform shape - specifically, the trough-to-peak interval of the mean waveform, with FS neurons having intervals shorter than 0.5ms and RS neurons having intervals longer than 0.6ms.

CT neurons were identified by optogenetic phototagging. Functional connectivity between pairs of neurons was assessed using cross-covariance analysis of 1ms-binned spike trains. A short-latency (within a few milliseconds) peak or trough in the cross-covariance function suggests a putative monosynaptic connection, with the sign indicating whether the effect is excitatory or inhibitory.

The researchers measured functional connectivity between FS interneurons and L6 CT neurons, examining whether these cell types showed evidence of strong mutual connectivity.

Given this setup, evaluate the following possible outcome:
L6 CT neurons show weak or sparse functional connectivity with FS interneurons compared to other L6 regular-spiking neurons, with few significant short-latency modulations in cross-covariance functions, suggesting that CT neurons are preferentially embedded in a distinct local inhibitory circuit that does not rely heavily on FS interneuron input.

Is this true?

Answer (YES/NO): NO